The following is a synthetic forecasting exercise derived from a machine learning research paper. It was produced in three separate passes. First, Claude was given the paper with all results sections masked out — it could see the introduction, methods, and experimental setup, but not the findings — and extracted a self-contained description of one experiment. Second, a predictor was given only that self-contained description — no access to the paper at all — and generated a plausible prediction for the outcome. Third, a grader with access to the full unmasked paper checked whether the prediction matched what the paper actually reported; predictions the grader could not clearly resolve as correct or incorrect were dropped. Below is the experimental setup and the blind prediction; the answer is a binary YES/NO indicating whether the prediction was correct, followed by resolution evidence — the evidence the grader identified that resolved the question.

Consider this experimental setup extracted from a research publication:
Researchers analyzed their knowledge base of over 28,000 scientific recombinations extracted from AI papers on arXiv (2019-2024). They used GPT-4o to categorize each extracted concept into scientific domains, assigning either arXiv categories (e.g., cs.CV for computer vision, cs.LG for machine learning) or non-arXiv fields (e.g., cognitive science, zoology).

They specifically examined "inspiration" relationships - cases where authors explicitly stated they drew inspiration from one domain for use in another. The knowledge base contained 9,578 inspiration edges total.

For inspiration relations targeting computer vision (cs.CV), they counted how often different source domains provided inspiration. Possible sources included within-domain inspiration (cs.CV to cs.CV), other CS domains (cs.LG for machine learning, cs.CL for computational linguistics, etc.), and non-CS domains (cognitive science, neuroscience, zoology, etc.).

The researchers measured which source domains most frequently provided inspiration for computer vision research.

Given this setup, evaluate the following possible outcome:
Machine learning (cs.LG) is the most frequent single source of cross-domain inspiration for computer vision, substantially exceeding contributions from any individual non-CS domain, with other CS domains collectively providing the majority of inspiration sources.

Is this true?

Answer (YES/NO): NO